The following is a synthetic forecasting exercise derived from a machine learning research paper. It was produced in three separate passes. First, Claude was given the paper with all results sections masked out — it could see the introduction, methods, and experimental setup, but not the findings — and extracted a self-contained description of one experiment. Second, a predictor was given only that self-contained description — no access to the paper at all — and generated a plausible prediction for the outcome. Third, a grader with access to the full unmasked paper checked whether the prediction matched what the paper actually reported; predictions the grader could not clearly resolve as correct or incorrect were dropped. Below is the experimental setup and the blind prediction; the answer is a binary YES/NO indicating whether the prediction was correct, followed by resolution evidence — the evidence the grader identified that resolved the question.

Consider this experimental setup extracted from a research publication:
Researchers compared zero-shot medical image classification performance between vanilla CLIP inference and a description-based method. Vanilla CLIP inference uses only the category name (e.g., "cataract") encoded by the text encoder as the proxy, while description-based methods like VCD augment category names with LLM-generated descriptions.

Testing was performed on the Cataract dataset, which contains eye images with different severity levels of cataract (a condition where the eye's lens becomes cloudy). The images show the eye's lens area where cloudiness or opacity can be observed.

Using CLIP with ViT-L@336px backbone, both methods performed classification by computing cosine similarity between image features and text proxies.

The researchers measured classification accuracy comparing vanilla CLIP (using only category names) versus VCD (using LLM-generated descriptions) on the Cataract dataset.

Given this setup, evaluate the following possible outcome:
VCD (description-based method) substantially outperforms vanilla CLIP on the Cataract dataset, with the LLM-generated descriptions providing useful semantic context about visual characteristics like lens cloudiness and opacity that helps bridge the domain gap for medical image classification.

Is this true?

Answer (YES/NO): NO